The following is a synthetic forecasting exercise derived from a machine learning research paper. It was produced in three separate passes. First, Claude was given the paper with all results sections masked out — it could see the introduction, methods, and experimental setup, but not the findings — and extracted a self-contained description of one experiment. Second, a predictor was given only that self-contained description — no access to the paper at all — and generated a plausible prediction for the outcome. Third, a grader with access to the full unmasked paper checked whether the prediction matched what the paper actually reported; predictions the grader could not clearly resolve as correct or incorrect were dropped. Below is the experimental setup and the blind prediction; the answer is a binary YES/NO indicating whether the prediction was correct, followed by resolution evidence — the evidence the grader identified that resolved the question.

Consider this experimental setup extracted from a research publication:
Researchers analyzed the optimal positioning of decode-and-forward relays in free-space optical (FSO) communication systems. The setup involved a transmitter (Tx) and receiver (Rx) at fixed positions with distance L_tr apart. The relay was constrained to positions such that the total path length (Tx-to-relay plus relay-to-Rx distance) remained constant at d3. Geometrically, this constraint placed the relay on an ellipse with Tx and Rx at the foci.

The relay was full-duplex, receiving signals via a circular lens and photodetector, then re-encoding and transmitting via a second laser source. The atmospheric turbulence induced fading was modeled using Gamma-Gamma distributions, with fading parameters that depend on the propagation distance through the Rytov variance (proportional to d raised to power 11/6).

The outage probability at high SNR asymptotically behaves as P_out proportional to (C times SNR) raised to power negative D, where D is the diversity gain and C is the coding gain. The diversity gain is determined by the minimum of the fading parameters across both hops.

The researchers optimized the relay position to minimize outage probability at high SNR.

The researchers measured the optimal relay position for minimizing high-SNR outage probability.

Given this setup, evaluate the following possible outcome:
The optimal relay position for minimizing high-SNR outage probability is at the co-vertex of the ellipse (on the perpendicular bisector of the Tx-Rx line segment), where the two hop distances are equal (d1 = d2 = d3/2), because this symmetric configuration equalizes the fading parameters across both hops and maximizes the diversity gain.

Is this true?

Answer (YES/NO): YES